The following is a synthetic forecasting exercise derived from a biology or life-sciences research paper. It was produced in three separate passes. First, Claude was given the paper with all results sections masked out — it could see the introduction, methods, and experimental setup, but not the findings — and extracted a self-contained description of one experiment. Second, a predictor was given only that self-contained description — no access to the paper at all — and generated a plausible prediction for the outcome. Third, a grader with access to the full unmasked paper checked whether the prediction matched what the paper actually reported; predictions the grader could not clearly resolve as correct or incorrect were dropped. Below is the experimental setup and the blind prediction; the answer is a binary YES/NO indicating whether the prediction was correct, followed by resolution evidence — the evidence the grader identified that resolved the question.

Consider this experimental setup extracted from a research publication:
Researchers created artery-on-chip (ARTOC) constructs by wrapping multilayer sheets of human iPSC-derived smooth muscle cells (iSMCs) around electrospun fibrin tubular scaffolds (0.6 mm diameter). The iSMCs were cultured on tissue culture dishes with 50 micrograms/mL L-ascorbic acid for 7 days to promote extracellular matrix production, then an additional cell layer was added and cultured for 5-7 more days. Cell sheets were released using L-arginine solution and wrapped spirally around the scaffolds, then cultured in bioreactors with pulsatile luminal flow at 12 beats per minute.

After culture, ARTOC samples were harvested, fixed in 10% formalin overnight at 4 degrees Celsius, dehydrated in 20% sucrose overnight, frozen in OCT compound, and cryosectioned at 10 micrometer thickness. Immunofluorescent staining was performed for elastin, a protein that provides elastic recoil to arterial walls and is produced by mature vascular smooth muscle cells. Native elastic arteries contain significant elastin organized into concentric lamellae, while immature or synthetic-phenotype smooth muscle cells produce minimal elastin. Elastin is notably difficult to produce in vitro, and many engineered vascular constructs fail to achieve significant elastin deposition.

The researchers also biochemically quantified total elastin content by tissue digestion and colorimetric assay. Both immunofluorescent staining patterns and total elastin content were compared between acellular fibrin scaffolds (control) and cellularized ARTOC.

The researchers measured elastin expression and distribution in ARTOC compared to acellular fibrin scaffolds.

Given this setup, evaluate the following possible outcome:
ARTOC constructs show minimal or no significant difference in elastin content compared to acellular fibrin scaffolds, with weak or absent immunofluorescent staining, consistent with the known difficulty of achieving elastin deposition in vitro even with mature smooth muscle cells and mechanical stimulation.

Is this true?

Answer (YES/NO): NO